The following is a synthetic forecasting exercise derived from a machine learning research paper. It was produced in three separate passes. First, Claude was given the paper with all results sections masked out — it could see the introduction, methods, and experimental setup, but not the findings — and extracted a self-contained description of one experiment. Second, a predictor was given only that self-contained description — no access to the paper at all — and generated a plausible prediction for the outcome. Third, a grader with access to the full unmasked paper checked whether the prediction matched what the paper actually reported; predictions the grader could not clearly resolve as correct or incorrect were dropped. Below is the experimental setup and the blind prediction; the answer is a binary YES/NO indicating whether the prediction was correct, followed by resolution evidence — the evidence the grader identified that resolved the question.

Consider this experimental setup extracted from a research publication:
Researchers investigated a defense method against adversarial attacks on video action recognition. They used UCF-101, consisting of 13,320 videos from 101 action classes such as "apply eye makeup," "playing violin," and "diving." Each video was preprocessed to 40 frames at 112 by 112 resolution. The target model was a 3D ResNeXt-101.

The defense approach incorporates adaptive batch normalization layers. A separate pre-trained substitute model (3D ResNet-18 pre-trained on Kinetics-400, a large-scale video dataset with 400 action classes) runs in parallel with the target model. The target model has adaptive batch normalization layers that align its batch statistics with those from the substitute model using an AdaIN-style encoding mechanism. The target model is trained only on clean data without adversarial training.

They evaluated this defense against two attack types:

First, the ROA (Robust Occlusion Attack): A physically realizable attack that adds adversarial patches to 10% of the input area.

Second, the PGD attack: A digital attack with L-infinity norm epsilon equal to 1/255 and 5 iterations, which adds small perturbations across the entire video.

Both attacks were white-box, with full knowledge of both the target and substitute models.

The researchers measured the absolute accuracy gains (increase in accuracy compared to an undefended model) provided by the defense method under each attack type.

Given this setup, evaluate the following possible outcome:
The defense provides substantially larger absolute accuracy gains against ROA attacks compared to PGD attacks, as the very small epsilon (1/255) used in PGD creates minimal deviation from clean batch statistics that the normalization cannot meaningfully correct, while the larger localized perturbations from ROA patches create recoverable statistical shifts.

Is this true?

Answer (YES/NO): NO